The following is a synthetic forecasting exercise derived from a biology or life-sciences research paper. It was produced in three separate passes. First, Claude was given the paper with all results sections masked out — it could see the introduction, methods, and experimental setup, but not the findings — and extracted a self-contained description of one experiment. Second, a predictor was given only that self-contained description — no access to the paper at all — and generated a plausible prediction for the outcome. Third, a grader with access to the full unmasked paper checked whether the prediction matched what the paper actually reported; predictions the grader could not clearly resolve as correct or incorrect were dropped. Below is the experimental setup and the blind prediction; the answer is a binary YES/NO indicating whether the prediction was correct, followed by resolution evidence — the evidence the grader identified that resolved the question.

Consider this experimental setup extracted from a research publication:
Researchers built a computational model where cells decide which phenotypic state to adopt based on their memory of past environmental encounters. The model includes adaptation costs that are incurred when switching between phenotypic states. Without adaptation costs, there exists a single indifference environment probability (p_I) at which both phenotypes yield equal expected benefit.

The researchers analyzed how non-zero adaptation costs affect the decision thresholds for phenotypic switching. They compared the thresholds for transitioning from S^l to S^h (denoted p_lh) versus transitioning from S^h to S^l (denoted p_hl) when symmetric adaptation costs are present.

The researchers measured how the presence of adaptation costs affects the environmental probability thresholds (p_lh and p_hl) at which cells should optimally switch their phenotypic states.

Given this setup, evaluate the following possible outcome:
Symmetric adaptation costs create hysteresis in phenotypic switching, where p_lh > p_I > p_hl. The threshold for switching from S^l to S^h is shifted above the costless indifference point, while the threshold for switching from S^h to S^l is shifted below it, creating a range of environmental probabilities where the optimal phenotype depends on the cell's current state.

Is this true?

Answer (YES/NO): YES